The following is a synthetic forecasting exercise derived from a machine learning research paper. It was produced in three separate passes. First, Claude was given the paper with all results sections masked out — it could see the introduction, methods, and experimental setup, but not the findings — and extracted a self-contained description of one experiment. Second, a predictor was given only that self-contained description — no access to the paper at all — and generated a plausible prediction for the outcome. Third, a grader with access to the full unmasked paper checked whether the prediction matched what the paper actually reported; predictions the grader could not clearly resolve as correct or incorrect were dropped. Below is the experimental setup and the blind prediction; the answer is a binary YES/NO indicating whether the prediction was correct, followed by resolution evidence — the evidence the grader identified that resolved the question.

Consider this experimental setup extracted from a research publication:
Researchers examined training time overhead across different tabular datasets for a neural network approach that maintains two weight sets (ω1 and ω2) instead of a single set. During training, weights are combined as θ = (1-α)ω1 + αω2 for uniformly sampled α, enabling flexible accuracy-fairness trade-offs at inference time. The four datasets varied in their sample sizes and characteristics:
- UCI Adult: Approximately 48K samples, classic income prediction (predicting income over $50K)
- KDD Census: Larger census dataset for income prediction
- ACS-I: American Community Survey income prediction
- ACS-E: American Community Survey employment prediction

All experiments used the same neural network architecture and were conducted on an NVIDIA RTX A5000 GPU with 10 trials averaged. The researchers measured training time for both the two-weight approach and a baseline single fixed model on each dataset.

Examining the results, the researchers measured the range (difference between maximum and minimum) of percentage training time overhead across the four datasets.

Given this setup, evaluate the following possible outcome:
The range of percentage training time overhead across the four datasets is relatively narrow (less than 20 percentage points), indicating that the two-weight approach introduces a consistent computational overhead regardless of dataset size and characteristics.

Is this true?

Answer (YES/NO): NO